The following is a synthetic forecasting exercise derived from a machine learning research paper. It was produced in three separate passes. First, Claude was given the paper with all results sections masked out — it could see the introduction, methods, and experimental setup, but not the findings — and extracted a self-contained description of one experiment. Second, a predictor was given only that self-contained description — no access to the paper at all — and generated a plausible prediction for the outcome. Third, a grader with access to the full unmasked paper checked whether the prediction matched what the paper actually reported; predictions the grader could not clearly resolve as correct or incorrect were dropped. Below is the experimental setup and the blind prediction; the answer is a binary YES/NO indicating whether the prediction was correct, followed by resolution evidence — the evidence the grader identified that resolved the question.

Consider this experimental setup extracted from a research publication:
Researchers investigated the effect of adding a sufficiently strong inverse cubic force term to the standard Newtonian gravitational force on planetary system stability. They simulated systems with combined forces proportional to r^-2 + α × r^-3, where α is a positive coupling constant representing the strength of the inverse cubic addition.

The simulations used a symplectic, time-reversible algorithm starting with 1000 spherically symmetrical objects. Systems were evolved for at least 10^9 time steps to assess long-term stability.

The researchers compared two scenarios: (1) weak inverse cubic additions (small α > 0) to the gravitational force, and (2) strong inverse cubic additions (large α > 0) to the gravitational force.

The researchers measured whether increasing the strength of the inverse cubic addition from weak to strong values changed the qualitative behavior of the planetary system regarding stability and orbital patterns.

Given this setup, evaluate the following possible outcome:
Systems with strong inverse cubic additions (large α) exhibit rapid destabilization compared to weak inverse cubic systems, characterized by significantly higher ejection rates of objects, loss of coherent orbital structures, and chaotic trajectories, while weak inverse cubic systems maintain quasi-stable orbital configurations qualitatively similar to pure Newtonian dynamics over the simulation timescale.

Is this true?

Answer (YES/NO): NO